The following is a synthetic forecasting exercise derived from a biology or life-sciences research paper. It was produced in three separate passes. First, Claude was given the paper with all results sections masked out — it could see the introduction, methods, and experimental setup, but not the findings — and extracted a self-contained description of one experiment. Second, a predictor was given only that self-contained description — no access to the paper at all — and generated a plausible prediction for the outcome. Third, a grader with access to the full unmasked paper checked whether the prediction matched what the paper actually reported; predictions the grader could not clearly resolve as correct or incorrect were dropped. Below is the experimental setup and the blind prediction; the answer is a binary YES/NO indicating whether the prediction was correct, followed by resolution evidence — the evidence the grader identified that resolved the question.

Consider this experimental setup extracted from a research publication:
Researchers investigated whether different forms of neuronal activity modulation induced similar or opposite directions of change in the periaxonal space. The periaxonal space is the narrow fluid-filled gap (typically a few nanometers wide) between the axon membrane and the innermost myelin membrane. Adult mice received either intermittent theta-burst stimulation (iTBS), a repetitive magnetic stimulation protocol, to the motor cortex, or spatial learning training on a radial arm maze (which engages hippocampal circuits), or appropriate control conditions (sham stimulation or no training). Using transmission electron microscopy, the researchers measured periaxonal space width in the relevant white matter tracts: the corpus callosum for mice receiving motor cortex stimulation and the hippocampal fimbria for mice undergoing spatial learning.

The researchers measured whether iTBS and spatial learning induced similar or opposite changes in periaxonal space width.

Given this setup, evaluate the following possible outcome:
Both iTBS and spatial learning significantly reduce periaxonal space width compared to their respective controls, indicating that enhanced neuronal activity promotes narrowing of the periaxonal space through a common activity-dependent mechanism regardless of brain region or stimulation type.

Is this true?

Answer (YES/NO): NO